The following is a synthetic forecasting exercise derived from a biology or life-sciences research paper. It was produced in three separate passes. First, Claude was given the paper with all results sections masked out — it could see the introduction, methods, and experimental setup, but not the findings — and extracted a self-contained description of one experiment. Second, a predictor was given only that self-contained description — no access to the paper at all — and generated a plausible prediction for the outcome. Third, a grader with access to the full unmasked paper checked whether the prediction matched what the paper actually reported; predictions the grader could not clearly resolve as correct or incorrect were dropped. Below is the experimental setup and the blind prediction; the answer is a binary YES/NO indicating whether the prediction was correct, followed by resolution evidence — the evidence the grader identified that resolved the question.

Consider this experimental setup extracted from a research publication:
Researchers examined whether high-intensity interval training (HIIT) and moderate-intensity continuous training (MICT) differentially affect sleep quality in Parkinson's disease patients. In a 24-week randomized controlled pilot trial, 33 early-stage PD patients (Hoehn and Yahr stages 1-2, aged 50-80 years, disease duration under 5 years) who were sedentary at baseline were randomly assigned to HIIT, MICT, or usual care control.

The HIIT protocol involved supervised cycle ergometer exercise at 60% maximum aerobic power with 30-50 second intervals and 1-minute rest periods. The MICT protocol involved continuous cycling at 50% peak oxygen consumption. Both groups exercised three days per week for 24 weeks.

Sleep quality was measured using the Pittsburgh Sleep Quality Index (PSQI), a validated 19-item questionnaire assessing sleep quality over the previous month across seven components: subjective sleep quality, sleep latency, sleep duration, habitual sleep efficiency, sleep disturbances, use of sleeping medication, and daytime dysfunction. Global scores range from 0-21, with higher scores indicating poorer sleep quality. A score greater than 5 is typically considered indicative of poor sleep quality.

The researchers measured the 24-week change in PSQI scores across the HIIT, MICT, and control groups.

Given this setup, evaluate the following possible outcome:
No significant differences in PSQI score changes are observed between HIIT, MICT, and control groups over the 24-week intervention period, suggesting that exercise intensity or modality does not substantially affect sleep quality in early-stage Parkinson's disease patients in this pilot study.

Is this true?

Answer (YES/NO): YES